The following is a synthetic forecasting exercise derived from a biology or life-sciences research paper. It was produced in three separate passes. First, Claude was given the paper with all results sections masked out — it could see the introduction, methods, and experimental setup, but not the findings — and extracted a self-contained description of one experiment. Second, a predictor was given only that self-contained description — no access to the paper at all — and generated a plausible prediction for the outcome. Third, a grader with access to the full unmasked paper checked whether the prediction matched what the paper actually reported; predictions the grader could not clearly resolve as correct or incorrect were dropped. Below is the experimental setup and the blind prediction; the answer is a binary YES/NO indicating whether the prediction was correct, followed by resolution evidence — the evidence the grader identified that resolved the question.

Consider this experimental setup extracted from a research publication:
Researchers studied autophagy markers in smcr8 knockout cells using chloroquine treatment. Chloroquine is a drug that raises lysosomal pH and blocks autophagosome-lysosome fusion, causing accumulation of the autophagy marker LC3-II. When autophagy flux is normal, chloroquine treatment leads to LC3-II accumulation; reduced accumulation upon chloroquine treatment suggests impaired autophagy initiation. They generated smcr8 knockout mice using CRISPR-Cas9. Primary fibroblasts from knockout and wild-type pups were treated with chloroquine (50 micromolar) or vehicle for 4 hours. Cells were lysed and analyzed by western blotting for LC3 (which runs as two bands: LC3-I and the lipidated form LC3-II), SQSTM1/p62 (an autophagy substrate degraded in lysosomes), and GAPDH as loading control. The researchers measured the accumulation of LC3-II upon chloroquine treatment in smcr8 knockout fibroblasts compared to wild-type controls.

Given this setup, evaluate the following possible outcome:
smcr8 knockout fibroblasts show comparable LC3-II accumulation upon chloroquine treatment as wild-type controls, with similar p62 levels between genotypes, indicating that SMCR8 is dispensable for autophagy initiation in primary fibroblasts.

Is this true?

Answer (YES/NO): NO